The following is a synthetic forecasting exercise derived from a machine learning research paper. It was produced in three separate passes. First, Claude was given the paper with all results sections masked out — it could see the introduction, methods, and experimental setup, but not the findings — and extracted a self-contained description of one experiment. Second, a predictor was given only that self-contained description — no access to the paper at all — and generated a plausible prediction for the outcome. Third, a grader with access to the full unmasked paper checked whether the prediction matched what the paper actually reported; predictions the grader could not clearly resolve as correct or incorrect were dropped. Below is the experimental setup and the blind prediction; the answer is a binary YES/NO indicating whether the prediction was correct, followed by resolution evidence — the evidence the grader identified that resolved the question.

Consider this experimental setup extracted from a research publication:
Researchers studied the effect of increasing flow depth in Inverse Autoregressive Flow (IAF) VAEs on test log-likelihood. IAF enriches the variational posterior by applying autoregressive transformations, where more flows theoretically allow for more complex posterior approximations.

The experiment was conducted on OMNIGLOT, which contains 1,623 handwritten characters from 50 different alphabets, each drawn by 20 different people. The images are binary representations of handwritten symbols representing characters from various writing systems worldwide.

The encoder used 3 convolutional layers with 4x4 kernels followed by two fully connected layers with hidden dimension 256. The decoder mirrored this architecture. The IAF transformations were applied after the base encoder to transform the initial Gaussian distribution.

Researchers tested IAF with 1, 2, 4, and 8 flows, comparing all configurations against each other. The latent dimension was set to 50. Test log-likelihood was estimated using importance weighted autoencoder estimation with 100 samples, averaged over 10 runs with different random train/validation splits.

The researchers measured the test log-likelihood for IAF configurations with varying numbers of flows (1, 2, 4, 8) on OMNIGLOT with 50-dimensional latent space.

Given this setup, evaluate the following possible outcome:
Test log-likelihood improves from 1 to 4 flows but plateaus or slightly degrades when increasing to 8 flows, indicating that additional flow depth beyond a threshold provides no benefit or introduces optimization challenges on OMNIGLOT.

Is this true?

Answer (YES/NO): NO